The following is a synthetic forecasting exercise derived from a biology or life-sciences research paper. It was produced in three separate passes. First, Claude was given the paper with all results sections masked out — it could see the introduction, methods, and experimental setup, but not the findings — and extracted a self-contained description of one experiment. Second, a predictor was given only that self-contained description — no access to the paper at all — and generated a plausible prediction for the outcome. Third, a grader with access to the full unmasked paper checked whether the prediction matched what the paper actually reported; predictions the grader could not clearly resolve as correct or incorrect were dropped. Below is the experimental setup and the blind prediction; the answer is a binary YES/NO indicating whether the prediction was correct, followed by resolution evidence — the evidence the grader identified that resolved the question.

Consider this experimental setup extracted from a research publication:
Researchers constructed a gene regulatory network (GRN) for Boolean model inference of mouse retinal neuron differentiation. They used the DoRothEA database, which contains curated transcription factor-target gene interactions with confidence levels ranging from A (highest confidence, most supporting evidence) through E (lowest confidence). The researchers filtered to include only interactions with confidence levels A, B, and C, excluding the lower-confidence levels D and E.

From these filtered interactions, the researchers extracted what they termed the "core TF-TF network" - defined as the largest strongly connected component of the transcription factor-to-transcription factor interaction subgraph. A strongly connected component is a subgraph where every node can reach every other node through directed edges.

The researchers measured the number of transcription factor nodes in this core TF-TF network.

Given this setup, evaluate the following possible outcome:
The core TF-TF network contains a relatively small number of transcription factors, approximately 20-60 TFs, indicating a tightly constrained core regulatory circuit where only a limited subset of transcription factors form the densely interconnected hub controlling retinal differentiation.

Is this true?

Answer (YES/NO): NO